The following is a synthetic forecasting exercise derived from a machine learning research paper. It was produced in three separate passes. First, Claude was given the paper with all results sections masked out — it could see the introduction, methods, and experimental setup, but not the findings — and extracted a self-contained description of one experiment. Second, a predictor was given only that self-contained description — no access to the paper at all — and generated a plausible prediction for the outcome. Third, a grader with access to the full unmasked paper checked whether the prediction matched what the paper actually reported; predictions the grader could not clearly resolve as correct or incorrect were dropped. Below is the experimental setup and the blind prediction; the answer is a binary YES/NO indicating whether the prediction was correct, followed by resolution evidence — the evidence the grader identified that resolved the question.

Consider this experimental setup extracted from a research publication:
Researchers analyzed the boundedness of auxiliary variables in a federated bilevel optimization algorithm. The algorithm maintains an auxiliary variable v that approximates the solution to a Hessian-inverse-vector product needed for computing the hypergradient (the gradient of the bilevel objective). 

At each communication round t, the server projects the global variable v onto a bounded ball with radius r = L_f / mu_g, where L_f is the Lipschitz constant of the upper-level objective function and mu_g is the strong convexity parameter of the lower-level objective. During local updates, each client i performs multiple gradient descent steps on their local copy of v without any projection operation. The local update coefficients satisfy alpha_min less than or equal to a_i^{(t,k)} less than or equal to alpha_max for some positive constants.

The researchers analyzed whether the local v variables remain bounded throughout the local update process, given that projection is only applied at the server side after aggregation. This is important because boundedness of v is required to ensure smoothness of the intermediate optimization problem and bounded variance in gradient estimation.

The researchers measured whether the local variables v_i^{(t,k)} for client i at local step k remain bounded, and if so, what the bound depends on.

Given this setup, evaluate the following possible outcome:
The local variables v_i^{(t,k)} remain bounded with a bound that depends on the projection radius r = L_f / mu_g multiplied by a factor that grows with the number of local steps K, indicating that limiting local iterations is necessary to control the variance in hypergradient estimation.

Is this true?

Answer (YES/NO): NO